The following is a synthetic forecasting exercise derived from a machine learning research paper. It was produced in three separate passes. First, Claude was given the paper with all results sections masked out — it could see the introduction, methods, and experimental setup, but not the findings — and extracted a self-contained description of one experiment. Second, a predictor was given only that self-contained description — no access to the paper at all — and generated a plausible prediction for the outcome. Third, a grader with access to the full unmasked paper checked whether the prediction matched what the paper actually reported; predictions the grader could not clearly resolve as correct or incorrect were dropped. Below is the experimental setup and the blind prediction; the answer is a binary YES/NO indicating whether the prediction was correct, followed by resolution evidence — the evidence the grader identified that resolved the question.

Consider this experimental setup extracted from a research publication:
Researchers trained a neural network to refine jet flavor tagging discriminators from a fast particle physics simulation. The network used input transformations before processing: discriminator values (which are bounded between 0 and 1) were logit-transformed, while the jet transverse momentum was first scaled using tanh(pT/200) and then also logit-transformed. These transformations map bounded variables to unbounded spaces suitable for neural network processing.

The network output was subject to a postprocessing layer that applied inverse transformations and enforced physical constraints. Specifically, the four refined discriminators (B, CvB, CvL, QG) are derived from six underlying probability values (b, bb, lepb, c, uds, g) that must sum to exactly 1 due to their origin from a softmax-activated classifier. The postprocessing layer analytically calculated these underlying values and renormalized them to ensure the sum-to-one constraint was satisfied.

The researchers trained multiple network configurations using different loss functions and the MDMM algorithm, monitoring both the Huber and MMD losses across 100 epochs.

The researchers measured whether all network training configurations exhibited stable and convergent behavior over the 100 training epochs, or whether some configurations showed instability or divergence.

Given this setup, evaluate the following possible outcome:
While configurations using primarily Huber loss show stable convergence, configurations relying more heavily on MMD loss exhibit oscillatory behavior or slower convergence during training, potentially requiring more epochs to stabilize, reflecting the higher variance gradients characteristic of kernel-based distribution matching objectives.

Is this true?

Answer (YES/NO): NO